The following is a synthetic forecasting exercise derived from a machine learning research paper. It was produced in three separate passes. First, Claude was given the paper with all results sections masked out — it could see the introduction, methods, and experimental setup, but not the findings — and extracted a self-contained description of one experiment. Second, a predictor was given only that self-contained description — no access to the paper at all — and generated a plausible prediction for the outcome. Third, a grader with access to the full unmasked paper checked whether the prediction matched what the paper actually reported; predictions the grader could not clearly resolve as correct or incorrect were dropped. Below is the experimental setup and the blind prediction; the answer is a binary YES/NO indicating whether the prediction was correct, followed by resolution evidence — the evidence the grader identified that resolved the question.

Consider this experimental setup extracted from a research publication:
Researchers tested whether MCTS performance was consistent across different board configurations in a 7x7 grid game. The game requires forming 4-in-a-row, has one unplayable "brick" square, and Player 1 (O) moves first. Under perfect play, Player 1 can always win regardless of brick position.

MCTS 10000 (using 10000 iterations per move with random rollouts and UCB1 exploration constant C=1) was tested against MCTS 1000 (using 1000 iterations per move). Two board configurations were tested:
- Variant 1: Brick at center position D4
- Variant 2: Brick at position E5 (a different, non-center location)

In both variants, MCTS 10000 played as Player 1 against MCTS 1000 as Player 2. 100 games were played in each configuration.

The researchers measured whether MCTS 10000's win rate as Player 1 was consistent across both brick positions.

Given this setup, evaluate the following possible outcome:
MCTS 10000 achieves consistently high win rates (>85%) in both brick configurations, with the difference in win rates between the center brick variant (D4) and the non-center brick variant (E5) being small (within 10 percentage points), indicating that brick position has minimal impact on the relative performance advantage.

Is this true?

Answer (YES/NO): YES